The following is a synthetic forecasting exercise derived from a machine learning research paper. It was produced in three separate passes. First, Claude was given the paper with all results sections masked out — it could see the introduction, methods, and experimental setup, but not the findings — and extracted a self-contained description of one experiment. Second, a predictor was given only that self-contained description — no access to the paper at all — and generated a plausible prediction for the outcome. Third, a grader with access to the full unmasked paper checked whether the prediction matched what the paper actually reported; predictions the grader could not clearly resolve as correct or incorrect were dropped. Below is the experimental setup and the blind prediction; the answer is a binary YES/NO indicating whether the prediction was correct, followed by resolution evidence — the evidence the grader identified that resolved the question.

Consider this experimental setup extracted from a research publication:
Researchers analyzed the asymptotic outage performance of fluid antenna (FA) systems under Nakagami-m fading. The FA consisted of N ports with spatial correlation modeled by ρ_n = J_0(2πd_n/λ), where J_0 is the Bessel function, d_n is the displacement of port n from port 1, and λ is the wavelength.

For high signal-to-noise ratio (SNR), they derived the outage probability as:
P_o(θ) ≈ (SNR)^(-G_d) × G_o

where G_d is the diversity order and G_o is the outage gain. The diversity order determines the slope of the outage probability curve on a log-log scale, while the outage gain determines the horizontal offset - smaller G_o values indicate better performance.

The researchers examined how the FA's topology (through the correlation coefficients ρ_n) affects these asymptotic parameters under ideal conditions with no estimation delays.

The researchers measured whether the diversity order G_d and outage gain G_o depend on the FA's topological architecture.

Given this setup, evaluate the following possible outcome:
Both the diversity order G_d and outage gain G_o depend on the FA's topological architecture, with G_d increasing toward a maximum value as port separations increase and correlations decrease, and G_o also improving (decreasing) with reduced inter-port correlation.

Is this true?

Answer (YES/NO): NO